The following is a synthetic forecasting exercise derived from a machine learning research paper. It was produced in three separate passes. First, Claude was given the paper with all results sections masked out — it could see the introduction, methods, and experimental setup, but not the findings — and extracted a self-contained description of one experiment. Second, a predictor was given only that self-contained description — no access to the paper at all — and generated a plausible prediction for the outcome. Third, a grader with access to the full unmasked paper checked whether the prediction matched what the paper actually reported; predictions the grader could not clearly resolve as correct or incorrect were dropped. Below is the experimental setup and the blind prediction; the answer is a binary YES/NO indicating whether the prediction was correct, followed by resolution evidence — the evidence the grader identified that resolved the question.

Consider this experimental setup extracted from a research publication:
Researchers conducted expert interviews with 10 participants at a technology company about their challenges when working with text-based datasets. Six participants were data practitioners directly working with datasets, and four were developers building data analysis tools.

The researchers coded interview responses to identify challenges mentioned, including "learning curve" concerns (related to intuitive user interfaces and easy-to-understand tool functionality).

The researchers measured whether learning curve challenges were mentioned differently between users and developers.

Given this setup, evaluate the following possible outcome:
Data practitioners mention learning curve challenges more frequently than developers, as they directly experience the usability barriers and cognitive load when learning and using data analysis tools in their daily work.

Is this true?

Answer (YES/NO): YES